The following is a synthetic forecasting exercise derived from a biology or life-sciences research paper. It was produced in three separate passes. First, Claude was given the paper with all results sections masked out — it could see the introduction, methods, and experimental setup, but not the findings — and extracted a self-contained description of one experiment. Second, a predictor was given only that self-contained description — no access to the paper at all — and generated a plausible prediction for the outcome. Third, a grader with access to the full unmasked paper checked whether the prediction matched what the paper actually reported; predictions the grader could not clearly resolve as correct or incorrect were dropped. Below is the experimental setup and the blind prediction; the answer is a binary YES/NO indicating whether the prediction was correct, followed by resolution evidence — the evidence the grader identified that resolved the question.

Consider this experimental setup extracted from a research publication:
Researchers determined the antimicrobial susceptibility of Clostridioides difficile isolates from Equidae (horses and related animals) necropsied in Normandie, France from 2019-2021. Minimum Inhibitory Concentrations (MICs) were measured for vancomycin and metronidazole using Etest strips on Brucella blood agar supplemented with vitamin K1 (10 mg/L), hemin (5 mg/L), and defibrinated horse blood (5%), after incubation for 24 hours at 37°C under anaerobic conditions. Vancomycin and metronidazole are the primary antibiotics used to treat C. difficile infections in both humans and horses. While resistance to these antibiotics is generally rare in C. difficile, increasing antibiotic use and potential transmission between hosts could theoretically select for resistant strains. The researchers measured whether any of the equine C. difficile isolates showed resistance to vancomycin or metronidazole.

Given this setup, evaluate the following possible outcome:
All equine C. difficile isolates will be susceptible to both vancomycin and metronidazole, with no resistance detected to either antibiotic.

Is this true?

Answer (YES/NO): YES